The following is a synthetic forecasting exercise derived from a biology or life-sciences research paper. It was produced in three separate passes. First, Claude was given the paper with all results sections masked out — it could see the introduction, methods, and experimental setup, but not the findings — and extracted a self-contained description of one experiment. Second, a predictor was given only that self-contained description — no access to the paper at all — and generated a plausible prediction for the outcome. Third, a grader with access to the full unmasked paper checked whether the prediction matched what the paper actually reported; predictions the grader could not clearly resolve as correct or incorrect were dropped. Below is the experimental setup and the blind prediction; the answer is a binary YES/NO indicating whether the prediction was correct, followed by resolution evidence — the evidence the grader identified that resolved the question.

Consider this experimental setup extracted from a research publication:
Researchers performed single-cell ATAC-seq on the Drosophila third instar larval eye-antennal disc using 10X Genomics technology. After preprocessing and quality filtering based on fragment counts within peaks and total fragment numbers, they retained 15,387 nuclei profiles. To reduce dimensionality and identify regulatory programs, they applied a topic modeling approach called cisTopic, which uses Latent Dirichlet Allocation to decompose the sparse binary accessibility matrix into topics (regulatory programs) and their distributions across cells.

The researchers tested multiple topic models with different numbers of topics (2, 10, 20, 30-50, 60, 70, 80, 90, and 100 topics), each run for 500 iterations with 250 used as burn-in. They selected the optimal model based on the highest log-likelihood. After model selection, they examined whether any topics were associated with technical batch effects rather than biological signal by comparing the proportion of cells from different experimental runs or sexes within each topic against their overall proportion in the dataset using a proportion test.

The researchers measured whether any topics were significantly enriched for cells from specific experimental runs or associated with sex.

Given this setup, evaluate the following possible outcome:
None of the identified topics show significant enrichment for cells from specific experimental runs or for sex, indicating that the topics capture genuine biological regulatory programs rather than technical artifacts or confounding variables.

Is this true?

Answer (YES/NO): NO